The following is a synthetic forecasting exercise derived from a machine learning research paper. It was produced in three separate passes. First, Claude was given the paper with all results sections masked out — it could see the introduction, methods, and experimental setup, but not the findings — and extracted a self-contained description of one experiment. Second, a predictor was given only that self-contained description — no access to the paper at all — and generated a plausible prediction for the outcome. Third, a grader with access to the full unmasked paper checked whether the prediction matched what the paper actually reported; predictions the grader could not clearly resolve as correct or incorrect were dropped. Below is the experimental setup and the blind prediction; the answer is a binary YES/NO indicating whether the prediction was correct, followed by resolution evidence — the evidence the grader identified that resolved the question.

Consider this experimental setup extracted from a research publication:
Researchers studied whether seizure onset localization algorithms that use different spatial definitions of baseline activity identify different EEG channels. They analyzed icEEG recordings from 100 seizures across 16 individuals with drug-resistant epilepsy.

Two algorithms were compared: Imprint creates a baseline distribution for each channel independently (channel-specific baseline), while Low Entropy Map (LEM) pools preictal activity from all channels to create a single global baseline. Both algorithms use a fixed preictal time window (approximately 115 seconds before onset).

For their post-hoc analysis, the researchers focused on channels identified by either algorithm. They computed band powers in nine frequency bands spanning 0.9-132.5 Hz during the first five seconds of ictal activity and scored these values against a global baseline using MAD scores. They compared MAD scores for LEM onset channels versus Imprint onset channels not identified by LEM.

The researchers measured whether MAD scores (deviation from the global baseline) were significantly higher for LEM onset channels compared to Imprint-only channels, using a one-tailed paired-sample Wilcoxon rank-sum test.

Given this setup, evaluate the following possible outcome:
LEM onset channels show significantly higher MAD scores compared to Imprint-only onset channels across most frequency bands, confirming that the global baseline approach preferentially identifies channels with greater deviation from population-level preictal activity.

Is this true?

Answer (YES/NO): YES